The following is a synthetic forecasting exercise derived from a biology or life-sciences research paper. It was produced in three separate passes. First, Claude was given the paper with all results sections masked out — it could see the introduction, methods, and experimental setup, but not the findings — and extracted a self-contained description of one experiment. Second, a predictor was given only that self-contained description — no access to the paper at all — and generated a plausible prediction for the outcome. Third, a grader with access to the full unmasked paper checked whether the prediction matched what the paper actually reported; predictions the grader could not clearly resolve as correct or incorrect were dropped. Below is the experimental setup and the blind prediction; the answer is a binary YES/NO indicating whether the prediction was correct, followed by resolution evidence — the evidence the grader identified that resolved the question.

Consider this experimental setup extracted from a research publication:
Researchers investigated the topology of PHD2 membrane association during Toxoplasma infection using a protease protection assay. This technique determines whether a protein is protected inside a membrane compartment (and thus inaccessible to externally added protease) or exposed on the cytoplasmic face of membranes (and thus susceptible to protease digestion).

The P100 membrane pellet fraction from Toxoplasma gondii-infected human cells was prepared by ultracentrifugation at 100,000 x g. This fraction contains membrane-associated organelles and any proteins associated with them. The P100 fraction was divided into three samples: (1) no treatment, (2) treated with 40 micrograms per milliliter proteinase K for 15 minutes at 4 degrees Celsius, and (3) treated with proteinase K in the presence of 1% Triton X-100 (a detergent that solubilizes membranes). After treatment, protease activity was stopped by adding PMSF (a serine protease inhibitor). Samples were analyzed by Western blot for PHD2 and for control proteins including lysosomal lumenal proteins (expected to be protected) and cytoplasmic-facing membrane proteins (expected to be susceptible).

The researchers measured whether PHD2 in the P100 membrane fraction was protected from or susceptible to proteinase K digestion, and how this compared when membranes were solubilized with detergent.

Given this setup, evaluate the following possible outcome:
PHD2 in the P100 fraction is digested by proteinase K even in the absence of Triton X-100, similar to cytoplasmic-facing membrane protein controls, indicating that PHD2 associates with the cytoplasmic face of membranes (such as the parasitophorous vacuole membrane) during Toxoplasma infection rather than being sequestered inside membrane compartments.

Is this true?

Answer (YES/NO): NO